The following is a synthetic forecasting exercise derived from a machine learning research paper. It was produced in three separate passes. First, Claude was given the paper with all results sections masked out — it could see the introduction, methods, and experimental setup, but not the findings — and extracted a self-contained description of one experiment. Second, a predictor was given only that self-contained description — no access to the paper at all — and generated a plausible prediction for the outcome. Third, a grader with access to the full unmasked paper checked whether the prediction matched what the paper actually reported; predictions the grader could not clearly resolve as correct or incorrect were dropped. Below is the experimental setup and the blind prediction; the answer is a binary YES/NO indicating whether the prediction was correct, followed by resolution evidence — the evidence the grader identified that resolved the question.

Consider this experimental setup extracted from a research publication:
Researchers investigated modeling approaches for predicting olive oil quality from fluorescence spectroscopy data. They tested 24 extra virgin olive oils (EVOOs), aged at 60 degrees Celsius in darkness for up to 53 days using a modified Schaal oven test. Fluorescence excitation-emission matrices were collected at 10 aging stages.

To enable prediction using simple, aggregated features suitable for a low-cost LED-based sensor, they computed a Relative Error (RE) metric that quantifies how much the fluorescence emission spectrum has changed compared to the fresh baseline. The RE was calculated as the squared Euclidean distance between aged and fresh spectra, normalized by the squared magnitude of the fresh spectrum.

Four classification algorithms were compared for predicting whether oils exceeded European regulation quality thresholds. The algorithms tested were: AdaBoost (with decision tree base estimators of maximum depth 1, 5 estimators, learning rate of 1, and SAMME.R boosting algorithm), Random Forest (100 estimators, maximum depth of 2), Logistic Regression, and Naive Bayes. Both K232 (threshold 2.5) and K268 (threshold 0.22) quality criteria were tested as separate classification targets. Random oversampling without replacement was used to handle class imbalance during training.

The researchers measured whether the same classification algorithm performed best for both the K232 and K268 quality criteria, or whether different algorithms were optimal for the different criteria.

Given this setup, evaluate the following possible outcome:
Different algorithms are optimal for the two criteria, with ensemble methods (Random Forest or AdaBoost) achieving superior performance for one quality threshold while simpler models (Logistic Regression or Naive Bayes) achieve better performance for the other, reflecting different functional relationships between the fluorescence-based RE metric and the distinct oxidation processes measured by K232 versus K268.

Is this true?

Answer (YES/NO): NO